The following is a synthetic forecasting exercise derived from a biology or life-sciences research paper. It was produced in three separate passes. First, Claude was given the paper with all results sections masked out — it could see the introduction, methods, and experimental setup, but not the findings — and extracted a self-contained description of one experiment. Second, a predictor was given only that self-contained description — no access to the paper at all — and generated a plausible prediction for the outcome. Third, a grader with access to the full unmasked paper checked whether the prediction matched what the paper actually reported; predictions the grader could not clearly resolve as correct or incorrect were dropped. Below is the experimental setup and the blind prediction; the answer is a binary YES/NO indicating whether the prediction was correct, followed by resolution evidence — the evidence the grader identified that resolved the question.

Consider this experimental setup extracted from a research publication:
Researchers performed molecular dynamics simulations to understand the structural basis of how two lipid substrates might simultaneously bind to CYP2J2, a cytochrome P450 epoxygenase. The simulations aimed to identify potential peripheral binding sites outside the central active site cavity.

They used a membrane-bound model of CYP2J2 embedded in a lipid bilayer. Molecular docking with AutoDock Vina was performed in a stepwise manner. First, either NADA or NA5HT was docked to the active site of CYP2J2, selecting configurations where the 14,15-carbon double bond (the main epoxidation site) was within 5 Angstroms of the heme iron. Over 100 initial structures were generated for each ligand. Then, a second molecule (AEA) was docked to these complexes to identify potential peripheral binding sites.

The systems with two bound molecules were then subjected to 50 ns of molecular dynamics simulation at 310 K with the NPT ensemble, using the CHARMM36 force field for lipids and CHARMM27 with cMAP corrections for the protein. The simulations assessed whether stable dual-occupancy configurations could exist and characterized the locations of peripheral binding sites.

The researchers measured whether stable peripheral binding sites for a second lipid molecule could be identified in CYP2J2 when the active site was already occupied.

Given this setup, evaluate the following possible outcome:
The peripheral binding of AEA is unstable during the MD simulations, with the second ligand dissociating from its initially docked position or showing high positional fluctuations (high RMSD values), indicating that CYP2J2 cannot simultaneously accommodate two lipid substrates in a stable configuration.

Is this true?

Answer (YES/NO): NO